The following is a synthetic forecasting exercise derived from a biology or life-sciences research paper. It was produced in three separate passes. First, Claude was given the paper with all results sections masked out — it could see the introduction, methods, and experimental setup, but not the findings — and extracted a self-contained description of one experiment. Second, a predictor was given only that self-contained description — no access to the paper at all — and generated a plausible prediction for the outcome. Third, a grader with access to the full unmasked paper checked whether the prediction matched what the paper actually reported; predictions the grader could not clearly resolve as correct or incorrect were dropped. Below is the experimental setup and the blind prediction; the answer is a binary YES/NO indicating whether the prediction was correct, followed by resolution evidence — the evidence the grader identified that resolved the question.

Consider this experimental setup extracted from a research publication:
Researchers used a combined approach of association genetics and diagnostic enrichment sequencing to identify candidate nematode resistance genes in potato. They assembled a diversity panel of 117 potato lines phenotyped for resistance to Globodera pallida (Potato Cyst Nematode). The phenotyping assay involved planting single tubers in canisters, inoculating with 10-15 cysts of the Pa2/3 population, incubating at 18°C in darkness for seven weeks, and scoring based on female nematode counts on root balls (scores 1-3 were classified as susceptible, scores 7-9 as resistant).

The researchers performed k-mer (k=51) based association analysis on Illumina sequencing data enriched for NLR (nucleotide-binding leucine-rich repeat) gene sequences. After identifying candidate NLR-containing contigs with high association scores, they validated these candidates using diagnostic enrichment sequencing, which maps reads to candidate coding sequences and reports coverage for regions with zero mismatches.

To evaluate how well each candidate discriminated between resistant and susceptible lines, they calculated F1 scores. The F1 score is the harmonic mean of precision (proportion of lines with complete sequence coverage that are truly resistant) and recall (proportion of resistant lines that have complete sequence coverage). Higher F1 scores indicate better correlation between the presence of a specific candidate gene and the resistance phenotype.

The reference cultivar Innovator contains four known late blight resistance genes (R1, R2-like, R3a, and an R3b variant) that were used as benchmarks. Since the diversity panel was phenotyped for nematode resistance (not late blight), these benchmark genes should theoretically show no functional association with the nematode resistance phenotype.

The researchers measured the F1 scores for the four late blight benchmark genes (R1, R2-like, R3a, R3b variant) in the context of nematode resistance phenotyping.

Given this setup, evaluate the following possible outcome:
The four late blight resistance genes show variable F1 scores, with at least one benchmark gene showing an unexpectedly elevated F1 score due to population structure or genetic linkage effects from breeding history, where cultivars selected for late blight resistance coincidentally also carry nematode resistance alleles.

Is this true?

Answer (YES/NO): NO